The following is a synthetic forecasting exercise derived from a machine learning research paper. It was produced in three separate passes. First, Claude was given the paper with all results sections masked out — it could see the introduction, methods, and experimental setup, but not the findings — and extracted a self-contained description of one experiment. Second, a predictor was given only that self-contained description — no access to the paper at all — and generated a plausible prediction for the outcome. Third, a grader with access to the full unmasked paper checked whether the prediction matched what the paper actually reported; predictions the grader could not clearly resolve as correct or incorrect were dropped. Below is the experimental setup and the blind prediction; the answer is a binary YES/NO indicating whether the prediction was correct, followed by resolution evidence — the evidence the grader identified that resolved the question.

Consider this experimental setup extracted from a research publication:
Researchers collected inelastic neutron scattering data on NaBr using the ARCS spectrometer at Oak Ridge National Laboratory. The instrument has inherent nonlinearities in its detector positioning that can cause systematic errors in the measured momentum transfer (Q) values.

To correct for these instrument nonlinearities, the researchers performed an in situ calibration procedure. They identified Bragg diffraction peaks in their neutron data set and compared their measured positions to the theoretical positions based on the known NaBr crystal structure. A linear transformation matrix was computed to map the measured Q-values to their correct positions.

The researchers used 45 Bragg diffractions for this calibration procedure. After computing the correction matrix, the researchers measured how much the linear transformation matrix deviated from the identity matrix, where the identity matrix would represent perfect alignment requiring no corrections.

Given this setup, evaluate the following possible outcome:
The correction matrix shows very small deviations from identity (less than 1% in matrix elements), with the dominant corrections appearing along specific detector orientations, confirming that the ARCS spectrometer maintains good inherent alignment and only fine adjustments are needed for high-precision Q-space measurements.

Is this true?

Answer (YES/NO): NO